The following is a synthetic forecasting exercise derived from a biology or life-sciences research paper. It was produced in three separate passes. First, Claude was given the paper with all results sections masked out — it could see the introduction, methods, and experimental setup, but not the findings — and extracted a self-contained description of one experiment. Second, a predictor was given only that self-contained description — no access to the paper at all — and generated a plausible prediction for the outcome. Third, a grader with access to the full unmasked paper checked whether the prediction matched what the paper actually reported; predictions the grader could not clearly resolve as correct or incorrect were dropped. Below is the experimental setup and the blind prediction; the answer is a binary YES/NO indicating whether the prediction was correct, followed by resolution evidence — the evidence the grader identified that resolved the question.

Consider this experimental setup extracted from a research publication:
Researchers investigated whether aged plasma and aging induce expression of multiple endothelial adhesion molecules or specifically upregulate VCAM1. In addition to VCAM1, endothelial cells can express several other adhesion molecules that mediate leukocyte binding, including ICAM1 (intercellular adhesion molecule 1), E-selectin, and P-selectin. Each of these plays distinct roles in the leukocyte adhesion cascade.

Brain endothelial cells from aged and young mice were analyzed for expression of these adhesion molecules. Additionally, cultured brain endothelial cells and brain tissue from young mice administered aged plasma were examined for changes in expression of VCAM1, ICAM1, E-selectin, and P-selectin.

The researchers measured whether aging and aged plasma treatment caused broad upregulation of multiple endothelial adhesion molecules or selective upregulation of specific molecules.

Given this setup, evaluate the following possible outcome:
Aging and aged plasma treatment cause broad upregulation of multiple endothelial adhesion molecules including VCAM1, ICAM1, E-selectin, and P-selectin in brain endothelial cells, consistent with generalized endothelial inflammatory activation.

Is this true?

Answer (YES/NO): NO